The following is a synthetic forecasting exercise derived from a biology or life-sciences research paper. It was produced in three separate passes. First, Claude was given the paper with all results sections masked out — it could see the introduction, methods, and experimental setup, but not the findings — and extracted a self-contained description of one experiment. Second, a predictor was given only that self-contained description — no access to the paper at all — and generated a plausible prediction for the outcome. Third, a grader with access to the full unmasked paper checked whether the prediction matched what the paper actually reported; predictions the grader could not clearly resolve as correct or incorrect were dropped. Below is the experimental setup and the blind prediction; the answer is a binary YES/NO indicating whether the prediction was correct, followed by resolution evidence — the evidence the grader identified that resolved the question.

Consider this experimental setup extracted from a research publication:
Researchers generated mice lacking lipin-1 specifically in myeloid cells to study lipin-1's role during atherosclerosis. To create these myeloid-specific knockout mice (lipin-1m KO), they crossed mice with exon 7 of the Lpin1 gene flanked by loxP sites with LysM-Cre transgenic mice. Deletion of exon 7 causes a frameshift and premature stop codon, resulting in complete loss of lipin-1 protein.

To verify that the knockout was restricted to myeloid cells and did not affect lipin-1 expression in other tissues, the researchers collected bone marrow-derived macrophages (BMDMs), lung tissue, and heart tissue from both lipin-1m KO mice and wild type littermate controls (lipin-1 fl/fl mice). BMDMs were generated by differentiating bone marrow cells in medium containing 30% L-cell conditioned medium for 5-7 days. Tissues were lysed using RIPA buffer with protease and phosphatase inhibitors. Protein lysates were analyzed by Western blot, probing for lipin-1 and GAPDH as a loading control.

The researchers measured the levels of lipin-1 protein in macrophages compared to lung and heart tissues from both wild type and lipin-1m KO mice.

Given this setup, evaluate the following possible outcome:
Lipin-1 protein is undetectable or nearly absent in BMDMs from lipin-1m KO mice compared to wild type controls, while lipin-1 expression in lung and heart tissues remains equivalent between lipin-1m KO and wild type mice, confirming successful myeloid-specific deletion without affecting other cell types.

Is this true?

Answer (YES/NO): NO